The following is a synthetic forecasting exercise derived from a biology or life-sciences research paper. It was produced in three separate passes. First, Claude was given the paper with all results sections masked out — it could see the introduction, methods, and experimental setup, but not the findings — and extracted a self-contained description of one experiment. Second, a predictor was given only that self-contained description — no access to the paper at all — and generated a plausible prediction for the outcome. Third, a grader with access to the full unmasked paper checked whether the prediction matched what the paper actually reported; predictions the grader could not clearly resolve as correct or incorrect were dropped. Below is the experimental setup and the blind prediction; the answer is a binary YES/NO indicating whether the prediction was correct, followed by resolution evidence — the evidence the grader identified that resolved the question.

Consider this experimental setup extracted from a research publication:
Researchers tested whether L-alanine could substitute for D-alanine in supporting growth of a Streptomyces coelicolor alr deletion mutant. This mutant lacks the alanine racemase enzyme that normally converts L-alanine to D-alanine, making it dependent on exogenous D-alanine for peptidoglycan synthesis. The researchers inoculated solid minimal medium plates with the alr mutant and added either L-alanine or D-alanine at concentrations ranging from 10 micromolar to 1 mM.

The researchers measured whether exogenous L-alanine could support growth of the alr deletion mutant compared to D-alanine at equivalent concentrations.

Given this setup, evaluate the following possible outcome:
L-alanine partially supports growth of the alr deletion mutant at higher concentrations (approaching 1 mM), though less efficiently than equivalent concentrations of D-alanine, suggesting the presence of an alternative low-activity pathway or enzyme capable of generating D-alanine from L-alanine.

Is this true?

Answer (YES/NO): NO